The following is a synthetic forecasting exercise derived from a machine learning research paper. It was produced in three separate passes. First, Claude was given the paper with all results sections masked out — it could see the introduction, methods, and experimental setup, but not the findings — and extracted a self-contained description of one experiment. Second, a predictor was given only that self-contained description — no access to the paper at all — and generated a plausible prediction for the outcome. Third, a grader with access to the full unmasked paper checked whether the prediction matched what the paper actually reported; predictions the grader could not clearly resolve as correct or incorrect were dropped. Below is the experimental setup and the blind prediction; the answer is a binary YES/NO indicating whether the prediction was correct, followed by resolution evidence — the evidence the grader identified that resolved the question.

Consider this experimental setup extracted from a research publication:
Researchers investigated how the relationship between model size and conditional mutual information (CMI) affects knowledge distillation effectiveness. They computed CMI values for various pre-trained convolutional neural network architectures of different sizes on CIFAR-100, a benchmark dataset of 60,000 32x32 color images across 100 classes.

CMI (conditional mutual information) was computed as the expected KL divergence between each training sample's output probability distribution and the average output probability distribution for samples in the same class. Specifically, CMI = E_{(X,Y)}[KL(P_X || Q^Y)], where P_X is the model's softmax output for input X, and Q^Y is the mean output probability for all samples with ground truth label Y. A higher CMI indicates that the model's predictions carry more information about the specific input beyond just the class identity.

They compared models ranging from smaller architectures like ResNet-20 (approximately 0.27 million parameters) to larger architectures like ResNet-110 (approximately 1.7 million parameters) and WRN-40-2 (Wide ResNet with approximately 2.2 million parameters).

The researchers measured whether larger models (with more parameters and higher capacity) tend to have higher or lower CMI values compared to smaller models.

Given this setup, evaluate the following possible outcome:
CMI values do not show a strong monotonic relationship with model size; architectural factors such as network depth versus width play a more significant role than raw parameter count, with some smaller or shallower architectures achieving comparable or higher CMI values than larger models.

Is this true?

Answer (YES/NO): NO